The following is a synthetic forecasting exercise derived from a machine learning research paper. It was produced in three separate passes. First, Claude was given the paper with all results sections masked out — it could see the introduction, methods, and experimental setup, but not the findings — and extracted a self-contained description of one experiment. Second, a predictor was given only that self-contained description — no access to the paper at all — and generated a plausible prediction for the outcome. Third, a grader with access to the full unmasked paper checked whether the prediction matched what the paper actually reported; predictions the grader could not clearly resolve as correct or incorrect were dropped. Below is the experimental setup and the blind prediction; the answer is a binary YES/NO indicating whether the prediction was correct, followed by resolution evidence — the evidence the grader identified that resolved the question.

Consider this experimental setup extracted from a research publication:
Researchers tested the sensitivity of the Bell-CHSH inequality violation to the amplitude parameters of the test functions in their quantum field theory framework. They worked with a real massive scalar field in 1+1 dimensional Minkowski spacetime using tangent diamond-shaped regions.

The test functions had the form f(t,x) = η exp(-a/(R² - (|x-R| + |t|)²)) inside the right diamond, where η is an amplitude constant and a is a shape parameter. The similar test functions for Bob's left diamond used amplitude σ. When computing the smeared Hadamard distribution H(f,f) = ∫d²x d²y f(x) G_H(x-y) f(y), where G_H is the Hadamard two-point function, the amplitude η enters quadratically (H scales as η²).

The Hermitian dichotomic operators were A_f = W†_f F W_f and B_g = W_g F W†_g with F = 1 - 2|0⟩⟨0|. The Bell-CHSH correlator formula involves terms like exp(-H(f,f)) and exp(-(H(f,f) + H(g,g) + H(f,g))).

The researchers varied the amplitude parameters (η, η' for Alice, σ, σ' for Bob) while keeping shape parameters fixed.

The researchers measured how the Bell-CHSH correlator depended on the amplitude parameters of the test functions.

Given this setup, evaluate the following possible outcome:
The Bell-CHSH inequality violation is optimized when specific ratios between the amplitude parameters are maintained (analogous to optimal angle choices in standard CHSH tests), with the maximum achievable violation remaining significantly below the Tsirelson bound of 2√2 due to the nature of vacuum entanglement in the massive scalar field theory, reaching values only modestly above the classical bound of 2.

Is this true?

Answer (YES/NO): NO